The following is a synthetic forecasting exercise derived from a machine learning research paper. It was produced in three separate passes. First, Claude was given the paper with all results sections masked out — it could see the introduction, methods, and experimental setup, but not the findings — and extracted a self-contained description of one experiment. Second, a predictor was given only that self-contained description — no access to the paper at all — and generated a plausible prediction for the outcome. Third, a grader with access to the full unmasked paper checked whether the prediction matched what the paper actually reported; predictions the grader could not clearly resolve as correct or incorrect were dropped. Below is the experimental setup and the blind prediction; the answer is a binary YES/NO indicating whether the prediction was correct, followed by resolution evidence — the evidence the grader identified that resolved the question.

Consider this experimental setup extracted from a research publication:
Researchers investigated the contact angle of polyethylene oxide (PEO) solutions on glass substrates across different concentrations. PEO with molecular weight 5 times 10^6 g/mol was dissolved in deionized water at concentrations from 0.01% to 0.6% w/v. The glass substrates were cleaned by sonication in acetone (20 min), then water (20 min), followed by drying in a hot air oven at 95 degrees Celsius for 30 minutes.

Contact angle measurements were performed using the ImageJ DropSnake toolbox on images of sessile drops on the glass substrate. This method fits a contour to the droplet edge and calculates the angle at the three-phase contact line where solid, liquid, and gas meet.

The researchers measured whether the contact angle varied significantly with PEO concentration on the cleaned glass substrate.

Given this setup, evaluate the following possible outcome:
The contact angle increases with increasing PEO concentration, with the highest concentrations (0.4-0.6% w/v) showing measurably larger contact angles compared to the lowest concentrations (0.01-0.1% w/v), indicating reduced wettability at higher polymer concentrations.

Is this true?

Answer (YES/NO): NO